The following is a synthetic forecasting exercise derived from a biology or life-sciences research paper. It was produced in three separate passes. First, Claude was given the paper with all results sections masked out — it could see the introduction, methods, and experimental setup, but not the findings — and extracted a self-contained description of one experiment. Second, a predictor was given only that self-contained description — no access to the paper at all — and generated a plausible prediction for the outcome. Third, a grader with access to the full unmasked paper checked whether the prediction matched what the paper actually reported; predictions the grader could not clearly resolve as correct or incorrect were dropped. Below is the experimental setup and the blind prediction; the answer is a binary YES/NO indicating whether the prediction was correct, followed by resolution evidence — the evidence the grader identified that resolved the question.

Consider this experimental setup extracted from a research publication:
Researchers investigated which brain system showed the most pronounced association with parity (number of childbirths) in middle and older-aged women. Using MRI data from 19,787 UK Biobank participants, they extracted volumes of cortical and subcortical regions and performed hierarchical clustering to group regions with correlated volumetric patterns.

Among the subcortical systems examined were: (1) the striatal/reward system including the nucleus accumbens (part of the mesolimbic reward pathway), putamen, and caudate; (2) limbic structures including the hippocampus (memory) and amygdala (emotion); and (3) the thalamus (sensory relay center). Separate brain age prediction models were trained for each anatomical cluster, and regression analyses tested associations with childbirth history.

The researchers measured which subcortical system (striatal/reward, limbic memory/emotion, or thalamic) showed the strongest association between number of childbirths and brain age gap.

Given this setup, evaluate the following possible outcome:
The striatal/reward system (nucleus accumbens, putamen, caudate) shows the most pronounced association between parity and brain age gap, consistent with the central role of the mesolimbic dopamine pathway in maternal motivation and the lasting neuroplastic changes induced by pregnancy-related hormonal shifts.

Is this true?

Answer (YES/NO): YES